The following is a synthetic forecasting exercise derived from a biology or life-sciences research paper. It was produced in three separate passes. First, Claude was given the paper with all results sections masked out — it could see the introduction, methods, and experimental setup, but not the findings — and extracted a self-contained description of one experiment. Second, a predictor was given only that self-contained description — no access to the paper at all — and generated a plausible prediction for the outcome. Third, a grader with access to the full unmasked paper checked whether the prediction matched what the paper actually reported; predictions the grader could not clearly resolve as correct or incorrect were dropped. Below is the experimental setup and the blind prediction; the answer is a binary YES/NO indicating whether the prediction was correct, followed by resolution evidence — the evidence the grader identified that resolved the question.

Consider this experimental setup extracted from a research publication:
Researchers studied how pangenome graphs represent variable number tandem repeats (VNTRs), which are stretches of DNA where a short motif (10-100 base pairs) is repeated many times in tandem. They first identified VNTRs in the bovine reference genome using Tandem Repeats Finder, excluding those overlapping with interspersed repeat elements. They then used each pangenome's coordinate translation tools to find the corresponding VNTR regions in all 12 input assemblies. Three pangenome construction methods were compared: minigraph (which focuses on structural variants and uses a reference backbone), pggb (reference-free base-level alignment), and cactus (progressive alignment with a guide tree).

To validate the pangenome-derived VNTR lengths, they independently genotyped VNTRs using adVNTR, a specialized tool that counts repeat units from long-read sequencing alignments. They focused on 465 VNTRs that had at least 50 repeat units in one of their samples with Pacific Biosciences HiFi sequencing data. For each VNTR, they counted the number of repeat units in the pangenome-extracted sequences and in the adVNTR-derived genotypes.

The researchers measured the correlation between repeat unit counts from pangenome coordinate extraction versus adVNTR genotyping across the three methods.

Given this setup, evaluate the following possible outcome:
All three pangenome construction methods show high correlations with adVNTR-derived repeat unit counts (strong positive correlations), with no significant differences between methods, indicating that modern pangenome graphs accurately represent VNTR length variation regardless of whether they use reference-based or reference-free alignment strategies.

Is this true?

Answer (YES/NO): NO